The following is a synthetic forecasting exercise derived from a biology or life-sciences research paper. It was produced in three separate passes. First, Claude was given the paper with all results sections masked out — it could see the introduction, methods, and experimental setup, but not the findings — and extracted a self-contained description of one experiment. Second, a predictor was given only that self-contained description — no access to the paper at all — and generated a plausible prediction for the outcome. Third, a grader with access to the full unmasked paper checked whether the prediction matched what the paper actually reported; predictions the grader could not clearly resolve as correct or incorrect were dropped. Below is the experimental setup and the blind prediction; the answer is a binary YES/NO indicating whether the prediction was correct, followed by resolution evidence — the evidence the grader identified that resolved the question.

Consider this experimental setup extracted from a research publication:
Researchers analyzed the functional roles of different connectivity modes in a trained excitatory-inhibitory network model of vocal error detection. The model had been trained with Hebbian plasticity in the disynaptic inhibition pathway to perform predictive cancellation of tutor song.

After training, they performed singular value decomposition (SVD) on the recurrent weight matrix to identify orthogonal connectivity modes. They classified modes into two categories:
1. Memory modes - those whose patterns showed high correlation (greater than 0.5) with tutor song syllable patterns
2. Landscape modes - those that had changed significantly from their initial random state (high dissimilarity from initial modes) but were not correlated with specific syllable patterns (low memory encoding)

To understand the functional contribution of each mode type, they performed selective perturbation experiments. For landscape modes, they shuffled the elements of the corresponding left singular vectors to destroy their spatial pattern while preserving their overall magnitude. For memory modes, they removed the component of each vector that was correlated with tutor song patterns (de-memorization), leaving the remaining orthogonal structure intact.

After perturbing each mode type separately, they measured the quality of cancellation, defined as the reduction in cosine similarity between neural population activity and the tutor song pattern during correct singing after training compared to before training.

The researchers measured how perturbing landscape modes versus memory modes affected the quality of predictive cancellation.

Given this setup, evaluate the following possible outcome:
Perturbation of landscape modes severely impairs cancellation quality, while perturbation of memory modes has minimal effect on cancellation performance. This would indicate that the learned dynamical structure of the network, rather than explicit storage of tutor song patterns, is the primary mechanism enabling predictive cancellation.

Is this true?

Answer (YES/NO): NO